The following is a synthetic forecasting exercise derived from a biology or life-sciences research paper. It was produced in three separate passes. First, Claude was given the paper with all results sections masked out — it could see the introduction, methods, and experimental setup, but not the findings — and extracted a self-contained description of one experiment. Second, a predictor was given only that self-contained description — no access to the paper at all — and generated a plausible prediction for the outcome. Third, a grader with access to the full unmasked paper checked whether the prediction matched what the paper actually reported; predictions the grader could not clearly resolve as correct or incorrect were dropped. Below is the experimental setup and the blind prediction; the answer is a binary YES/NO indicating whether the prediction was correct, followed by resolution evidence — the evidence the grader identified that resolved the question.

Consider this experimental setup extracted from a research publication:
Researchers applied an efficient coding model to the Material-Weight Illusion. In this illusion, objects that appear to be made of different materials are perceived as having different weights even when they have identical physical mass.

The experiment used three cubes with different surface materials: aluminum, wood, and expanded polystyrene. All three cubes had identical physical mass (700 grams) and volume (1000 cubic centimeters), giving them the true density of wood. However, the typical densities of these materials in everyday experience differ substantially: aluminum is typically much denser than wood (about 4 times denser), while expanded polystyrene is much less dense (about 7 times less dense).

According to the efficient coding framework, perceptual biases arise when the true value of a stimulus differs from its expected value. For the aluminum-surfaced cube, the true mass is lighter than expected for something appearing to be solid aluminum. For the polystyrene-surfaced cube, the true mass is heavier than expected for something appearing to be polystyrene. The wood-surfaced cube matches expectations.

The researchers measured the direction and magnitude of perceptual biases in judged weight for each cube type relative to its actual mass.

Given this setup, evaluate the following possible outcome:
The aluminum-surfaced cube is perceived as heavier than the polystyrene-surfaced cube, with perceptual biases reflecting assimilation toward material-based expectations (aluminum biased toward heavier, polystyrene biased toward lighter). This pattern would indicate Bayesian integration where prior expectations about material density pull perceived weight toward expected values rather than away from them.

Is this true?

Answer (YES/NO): NO